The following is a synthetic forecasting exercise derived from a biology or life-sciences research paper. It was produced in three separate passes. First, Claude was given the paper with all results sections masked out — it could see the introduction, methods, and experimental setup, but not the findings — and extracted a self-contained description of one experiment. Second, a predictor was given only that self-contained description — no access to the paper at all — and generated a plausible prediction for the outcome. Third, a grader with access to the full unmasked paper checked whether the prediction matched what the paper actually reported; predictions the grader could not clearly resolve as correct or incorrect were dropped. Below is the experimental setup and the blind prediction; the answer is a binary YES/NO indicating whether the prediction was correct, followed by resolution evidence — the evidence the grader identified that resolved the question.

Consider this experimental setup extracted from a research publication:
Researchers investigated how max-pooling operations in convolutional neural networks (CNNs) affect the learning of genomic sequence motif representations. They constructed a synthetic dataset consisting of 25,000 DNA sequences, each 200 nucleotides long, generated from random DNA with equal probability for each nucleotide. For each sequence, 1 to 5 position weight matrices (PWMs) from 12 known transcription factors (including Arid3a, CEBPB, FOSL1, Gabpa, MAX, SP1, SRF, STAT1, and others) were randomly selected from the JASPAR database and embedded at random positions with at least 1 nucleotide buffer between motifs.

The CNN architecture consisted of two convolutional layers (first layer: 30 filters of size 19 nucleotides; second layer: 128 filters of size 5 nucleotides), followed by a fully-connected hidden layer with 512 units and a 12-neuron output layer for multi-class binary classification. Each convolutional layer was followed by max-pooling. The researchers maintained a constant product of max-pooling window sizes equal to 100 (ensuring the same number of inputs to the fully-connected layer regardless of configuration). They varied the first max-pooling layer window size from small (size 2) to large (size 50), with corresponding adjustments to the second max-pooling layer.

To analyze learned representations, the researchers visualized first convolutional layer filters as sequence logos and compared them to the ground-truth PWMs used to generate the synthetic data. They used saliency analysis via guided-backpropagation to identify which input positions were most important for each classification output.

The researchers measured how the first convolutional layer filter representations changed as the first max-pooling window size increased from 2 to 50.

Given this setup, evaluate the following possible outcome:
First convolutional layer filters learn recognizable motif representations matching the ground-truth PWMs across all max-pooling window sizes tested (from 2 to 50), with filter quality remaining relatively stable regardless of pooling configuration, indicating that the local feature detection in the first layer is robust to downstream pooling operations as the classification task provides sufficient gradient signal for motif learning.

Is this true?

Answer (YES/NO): NO